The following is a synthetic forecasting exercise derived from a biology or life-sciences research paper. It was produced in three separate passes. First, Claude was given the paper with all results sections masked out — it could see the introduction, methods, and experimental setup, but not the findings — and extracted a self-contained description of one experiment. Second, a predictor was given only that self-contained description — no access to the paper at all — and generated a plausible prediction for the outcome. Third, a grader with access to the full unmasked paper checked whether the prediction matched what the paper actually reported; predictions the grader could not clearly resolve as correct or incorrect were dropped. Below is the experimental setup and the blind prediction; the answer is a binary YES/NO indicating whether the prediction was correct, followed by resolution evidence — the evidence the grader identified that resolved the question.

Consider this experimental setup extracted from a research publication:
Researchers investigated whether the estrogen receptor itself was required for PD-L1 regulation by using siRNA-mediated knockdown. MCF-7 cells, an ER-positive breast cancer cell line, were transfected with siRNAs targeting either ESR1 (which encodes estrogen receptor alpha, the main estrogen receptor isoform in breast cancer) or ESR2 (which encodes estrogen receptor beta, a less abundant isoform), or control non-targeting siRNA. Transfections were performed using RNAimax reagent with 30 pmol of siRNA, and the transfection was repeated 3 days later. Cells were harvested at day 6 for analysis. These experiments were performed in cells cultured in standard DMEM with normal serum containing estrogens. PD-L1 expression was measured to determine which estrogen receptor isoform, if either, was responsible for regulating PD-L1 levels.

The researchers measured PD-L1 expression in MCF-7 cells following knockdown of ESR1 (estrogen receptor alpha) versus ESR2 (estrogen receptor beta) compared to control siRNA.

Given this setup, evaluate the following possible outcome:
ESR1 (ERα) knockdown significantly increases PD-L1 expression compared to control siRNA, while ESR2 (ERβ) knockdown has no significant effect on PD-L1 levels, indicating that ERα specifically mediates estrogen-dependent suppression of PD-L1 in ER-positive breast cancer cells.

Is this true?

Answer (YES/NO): YES